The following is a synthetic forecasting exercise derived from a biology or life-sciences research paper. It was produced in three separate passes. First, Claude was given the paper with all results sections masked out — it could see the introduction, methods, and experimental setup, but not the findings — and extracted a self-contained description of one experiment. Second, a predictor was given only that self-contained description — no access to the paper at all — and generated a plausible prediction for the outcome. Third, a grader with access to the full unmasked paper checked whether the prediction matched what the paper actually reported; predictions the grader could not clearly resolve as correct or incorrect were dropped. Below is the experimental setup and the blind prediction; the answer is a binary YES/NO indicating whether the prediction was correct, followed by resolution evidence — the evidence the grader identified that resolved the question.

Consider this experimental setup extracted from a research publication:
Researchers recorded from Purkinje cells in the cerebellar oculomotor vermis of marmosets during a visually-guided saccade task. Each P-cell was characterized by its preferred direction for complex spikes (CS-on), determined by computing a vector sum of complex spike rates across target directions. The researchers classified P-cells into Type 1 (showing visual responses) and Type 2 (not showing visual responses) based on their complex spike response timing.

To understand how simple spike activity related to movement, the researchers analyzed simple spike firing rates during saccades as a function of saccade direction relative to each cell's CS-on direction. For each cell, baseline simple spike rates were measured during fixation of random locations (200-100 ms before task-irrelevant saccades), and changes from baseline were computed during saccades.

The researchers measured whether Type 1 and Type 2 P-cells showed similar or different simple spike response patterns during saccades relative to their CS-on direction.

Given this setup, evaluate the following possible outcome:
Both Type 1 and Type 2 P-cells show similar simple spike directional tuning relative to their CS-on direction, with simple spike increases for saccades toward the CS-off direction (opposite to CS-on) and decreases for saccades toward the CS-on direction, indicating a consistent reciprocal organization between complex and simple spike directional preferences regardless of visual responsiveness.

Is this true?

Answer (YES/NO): NO